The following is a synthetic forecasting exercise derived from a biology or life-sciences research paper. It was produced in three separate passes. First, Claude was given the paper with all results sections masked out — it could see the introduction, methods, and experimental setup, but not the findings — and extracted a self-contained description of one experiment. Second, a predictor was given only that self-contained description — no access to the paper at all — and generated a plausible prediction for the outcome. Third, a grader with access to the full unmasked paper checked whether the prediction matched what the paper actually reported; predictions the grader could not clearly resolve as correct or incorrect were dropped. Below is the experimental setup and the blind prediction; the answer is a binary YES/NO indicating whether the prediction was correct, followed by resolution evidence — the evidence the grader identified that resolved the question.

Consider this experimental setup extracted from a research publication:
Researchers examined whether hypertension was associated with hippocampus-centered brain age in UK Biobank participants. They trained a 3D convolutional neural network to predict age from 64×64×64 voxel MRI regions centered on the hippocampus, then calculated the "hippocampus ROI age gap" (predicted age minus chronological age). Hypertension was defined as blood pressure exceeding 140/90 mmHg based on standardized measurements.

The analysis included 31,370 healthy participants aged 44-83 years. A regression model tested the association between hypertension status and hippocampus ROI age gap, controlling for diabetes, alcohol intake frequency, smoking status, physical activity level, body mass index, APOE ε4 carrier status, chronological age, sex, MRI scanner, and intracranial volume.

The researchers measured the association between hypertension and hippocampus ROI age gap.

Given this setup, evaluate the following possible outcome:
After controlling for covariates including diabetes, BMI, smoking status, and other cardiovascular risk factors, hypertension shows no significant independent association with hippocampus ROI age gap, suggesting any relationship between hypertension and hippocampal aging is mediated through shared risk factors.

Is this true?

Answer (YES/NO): NO